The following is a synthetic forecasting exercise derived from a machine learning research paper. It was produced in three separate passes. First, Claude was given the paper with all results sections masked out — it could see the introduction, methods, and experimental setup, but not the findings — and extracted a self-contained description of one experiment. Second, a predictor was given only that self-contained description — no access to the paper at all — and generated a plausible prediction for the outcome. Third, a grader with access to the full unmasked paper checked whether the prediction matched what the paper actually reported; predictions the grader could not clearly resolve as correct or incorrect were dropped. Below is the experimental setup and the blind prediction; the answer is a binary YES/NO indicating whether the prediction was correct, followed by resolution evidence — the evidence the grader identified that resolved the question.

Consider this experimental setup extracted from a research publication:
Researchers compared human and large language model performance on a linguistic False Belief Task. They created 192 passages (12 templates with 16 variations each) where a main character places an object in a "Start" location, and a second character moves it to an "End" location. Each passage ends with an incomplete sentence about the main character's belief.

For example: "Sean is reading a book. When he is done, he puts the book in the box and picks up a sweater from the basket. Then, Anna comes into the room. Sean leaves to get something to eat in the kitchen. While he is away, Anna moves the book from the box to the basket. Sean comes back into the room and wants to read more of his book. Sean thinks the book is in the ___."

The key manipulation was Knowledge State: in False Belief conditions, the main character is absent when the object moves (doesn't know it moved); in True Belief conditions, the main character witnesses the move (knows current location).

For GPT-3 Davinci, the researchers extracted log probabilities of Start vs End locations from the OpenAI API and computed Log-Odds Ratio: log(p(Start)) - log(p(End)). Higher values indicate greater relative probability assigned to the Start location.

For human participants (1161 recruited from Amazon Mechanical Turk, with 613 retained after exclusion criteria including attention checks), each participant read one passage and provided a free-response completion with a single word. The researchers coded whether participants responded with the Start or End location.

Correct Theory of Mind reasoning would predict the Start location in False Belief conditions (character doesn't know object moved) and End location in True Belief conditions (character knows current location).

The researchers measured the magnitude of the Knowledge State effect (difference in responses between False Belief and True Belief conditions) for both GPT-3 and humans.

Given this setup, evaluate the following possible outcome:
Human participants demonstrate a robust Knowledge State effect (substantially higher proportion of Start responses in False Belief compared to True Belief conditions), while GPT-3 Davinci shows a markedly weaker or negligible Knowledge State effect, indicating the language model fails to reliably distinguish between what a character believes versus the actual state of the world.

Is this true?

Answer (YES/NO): NO